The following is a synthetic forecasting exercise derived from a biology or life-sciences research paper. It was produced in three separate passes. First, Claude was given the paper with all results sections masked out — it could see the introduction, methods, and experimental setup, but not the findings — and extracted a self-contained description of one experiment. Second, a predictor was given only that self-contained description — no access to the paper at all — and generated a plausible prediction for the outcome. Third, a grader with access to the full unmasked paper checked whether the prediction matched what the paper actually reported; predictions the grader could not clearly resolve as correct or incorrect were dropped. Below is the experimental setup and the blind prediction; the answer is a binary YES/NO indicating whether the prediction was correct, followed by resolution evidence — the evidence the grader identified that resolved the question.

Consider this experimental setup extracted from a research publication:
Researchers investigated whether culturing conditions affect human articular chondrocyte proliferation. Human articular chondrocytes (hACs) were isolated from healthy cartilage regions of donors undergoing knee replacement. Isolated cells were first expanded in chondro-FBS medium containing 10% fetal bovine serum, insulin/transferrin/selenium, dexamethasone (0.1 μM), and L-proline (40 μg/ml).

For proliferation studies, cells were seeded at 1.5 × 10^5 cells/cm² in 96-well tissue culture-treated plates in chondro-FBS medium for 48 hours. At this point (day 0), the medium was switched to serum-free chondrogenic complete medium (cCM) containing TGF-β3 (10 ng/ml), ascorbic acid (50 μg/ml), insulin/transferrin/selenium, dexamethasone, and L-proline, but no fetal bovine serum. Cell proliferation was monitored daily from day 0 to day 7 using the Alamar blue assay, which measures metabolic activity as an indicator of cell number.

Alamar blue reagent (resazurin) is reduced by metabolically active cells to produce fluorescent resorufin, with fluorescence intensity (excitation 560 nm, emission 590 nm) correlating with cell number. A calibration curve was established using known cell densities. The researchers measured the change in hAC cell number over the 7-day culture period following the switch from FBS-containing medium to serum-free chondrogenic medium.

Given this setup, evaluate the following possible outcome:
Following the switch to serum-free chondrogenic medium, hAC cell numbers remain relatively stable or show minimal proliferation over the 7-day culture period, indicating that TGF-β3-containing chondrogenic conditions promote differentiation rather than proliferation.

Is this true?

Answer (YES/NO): YES